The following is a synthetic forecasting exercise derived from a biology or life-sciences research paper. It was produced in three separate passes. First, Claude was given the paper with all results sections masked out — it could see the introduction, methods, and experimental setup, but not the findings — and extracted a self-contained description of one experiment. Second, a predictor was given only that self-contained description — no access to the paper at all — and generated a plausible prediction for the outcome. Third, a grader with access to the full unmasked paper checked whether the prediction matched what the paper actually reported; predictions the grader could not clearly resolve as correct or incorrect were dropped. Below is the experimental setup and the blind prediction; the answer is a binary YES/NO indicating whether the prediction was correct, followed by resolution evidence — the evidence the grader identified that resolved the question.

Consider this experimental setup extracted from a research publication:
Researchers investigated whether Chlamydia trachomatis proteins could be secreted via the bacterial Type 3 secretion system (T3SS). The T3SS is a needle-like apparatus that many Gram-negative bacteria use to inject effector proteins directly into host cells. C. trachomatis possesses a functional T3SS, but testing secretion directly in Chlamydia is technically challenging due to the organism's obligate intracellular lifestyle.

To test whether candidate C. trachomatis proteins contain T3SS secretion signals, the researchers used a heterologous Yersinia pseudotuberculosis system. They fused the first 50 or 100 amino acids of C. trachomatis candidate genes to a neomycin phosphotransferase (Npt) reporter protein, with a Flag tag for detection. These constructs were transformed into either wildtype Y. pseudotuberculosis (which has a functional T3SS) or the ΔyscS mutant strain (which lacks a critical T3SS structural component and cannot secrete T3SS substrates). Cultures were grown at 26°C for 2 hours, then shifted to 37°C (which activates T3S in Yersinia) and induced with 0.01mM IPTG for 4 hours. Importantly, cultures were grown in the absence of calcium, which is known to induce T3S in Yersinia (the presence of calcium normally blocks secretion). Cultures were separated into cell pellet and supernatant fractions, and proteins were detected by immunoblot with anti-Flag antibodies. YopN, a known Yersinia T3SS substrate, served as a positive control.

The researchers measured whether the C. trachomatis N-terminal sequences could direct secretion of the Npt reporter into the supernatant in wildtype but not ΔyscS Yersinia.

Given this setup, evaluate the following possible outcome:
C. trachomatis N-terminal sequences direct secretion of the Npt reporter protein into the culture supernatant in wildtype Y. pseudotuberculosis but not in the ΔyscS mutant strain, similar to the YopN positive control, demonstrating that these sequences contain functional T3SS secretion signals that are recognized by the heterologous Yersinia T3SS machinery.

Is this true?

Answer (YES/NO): NO